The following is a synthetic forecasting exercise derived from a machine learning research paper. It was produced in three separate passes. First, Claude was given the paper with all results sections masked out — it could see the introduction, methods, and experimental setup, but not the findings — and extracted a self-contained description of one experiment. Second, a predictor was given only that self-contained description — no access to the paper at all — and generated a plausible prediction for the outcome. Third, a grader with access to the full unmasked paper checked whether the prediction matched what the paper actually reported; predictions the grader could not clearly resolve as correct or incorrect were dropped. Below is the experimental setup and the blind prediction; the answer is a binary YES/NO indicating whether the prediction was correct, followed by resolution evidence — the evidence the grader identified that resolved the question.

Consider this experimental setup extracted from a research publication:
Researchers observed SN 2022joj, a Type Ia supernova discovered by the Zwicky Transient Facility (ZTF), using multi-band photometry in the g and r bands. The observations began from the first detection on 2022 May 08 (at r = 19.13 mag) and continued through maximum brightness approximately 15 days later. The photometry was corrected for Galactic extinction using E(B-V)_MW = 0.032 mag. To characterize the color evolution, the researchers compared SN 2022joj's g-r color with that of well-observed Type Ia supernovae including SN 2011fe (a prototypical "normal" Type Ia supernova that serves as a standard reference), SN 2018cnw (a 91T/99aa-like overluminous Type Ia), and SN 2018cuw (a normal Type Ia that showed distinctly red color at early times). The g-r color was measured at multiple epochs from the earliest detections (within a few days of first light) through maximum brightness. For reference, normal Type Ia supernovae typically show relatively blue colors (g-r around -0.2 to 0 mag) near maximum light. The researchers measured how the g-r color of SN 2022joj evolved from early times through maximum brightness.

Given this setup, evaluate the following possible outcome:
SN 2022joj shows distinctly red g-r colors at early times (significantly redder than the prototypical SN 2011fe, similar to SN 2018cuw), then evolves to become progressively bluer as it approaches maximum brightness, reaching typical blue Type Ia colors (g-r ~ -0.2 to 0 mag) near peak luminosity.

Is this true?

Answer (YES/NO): YES